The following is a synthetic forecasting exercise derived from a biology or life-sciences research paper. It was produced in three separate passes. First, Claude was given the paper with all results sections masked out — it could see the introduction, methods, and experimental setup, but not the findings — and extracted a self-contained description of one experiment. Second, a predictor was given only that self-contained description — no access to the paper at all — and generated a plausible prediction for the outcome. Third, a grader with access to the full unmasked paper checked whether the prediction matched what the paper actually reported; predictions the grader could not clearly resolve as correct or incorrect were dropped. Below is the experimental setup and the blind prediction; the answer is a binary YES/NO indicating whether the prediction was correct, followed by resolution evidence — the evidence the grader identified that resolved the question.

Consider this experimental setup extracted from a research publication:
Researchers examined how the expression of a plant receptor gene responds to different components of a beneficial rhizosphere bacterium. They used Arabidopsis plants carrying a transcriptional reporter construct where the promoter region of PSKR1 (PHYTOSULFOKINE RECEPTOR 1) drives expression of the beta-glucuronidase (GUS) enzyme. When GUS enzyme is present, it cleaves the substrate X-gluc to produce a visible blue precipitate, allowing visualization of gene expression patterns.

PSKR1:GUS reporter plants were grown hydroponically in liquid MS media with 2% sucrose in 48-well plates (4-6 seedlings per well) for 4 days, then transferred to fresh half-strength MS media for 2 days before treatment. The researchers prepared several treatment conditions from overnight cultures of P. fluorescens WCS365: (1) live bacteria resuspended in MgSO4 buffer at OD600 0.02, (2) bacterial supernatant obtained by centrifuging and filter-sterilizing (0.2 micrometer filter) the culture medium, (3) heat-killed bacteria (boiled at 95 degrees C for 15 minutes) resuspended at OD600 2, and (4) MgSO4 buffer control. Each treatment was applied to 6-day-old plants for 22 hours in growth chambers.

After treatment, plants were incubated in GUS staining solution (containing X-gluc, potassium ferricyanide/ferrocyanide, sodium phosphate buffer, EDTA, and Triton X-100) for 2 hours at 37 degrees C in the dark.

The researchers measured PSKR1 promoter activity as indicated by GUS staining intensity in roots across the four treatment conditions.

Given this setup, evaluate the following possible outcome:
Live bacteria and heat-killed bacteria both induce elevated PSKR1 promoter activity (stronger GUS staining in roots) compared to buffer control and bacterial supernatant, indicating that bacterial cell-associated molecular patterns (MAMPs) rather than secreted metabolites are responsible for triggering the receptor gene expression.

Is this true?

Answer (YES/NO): NO